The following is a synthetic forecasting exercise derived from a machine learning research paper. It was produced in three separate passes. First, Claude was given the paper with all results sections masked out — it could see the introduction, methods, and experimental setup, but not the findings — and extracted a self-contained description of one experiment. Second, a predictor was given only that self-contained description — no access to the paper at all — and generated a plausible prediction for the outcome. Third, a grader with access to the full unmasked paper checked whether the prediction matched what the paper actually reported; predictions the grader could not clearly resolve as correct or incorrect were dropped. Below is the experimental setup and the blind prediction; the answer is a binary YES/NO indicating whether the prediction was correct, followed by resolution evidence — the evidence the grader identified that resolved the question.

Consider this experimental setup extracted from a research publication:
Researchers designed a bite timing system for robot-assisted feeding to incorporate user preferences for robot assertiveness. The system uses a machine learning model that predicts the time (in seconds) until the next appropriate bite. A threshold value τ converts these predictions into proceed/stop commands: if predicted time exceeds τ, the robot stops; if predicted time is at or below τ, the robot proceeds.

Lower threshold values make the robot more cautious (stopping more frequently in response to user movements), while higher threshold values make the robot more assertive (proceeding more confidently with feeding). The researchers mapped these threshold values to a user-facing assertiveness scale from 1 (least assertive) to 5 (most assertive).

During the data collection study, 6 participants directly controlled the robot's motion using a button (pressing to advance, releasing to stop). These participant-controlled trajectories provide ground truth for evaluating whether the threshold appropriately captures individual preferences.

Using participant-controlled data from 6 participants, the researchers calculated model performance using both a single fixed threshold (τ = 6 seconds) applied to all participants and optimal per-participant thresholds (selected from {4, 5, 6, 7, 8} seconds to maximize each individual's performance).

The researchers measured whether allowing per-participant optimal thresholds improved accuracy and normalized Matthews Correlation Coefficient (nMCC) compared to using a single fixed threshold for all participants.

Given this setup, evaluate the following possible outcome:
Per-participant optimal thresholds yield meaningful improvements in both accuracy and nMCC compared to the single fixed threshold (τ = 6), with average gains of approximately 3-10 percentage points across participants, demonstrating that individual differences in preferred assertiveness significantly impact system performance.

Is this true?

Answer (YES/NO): NO